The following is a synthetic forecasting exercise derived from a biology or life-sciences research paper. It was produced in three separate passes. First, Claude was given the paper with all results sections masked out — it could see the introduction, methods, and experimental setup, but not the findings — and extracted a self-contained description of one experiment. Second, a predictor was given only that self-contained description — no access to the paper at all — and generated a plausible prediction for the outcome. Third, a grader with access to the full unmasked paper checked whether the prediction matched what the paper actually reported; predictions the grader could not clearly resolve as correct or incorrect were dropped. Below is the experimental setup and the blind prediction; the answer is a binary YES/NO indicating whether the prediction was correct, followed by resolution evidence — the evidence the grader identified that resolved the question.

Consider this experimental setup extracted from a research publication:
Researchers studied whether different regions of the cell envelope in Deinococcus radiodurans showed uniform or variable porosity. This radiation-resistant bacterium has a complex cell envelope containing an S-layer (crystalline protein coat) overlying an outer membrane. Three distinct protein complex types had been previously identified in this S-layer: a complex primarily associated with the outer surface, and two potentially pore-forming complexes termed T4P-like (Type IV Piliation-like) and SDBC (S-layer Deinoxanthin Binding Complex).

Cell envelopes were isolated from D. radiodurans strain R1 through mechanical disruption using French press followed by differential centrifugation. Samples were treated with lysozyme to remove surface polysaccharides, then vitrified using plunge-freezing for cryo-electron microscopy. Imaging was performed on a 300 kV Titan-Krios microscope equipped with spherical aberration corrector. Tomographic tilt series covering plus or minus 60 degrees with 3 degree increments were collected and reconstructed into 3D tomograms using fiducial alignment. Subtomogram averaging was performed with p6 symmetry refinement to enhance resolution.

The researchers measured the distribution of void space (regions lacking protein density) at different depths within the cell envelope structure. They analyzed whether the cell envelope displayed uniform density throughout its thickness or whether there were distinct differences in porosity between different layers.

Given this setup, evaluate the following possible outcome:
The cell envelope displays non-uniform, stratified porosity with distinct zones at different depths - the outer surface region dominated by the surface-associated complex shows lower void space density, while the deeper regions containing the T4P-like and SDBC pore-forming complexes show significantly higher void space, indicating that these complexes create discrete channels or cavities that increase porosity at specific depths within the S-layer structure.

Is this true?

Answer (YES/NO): NO